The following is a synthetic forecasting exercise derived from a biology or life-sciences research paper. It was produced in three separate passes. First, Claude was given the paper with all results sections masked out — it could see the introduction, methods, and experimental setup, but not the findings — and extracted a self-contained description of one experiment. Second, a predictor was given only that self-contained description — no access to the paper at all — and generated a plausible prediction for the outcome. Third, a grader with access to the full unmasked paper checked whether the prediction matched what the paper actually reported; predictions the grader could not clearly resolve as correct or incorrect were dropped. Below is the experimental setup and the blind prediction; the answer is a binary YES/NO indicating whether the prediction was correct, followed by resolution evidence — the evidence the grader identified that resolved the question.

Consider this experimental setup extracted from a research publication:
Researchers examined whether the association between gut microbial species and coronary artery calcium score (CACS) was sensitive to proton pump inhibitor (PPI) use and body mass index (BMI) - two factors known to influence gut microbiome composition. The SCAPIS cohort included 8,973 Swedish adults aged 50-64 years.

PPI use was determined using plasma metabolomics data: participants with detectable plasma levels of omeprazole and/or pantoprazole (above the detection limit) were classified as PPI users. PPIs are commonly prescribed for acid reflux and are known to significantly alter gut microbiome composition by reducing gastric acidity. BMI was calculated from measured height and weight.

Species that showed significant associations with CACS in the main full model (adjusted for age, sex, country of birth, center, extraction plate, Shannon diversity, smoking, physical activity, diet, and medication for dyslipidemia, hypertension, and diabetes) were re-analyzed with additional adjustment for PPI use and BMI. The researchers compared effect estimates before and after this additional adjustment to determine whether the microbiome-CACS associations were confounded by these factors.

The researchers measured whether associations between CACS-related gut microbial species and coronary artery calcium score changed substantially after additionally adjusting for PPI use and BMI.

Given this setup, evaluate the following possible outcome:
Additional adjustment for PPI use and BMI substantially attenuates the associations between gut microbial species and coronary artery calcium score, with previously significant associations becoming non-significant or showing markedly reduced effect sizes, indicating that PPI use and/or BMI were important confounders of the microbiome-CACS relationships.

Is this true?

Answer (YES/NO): NO